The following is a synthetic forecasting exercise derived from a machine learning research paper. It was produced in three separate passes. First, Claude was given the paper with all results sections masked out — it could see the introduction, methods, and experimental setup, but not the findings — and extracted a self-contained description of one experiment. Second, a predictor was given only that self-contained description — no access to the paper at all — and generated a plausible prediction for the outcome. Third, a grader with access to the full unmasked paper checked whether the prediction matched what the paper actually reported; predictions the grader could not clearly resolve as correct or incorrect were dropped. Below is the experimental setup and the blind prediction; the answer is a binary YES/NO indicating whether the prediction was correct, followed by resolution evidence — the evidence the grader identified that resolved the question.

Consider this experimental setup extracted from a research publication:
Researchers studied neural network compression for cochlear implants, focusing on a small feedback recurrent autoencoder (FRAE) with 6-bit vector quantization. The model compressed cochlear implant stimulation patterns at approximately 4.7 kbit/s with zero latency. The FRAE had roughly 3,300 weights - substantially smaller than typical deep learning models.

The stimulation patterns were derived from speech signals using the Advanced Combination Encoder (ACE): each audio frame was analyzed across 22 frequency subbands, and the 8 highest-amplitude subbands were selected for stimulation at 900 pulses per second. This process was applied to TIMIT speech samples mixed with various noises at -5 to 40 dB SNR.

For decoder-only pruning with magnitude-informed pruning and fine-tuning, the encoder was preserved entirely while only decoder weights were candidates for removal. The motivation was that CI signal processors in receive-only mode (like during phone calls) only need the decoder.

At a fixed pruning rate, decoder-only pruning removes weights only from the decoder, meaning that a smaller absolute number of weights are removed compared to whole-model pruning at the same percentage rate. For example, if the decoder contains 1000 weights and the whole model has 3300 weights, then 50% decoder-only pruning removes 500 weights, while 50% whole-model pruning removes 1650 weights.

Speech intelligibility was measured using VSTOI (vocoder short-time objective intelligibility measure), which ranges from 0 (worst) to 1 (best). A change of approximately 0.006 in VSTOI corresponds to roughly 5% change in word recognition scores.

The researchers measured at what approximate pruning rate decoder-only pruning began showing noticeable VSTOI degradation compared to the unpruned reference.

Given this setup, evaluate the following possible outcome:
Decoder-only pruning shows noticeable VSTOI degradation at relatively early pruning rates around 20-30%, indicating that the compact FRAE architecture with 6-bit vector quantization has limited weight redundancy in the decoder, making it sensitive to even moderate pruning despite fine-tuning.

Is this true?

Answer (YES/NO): NO